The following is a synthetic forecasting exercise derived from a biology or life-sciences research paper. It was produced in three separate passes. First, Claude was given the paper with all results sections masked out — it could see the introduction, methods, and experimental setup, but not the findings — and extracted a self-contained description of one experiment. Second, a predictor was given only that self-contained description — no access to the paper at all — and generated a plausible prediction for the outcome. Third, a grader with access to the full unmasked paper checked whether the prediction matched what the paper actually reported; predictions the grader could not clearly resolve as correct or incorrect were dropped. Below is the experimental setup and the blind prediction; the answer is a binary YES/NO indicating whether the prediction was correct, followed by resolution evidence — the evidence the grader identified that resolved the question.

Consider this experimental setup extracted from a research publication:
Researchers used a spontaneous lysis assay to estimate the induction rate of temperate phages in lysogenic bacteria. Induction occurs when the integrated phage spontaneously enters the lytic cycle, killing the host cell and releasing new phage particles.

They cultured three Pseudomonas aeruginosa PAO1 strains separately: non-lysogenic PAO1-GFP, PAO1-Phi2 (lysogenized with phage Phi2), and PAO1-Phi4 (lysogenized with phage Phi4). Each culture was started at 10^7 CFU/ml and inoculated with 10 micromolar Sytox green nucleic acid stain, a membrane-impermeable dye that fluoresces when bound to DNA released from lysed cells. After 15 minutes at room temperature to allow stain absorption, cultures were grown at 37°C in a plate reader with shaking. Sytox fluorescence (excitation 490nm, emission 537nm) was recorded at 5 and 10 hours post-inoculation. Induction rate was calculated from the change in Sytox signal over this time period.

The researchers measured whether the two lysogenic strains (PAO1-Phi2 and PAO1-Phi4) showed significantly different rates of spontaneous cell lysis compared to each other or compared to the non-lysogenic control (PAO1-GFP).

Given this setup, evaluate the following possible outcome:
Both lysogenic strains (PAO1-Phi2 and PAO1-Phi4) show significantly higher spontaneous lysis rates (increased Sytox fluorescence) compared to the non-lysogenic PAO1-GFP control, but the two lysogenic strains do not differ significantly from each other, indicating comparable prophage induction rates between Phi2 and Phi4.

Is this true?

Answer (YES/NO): NO